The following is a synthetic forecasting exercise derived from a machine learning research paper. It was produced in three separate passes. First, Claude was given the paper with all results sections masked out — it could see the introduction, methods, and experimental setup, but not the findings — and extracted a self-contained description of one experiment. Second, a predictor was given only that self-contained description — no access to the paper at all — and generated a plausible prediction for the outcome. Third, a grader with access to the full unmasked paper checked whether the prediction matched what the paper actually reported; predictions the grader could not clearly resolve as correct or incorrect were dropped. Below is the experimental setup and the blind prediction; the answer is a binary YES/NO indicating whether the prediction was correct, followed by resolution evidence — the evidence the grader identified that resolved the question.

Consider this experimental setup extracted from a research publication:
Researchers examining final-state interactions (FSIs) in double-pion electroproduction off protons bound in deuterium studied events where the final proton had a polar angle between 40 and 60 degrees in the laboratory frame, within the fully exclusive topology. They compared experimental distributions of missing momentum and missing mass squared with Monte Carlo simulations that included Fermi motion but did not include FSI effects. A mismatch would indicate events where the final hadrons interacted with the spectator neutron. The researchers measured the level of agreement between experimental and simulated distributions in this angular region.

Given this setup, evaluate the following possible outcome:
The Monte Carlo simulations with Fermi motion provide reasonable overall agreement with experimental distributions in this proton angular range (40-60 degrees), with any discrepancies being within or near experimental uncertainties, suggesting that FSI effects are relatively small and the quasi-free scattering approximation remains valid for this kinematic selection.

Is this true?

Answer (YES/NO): NO